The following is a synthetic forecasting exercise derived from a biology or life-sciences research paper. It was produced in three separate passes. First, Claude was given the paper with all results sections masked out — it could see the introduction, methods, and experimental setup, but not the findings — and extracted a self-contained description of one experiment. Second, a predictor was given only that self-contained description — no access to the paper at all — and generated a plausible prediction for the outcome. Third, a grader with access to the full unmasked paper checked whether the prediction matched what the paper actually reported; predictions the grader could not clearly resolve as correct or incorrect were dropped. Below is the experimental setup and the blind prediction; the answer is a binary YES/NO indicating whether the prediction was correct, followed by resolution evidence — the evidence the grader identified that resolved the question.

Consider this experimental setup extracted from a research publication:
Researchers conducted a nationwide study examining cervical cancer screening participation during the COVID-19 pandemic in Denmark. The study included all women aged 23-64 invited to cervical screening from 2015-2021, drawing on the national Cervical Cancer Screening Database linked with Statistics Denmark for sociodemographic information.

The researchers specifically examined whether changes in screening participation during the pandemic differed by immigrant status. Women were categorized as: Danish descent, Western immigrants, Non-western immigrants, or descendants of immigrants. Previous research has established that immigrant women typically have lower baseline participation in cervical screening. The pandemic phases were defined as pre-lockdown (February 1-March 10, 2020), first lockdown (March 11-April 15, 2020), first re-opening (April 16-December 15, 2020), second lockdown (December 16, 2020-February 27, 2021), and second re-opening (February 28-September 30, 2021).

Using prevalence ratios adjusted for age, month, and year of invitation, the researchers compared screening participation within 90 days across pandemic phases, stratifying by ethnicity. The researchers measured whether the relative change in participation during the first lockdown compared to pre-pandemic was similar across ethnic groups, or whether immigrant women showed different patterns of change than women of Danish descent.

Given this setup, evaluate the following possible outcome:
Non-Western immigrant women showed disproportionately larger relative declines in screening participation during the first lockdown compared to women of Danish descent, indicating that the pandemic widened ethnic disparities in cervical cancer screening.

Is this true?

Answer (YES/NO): NO